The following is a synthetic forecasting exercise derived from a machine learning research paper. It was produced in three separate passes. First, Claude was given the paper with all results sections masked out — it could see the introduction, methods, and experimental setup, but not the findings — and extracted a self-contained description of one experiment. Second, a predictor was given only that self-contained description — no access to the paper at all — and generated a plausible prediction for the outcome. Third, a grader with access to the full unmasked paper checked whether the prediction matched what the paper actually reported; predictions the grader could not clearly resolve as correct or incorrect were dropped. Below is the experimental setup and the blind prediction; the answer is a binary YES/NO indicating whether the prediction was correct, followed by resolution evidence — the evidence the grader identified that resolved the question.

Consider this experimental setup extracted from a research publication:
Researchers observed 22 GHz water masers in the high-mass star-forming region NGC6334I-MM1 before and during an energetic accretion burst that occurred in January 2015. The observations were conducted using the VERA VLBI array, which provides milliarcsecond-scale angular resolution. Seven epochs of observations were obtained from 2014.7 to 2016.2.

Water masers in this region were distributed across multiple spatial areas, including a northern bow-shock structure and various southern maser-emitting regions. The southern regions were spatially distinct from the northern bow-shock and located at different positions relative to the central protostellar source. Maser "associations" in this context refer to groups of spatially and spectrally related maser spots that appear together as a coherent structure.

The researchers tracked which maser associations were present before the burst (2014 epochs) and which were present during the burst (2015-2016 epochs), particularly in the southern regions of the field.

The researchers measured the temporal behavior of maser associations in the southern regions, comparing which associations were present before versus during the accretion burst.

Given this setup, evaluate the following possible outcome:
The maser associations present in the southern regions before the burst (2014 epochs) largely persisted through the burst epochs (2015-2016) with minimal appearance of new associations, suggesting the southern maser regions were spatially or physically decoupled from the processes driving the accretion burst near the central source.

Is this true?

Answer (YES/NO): NO